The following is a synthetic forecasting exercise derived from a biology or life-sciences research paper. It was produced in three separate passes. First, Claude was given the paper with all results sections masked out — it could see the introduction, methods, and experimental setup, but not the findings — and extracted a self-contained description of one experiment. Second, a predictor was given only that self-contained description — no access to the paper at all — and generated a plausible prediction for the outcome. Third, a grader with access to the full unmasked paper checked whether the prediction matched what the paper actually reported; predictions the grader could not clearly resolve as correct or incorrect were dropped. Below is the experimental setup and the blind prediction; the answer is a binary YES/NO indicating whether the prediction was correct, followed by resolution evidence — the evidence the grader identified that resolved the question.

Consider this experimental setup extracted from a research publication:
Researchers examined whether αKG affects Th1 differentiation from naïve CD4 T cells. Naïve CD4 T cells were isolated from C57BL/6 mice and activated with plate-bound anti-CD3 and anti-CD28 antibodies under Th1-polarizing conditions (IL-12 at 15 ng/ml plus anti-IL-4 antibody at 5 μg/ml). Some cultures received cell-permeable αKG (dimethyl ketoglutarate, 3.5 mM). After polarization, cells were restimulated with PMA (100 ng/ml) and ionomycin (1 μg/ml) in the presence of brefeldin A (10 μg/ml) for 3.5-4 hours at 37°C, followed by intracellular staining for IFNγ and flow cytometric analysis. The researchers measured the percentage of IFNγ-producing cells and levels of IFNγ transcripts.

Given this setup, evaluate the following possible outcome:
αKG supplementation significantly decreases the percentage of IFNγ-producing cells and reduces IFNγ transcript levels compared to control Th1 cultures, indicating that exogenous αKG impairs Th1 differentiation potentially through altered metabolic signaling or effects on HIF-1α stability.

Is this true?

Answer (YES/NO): NO